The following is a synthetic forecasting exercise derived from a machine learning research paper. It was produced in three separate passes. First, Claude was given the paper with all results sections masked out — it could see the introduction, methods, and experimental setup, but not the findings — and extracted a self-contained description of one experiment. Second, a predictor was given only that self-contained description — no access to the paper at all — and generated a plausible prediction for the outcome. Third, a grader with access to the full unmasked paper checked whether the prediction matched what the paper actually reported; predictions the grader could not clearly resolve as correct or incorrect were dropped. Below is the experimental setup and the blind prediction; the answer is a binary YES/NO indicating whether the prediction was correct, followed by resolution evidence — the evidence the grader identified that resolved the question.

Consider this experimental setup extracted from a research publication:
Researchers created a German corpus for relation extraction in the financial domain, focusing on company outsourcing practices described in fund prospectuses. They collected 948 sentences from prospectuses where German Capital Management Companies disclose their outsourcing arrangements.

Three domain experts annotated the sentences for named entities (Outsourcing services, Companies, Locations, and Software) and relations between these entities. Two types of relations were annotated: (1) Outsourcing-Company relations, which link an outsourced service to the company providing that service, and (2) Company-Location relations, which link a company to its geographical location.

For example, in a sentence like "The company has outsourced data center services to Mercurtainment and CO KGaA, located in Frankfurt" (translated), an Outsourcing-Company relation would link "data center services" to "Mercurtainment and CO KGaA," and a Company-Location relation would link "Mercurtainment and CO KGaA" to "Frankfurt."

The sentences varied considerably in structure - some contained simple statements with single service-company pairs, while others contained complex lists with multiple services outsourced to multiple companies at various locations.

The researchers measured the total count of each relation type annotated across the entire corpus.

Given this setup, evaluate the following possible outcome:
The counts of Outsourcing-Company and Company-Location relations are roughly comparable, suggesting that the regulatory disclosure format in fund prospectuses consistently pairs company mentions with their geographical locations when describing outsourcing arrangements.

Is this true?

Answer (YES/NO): NO